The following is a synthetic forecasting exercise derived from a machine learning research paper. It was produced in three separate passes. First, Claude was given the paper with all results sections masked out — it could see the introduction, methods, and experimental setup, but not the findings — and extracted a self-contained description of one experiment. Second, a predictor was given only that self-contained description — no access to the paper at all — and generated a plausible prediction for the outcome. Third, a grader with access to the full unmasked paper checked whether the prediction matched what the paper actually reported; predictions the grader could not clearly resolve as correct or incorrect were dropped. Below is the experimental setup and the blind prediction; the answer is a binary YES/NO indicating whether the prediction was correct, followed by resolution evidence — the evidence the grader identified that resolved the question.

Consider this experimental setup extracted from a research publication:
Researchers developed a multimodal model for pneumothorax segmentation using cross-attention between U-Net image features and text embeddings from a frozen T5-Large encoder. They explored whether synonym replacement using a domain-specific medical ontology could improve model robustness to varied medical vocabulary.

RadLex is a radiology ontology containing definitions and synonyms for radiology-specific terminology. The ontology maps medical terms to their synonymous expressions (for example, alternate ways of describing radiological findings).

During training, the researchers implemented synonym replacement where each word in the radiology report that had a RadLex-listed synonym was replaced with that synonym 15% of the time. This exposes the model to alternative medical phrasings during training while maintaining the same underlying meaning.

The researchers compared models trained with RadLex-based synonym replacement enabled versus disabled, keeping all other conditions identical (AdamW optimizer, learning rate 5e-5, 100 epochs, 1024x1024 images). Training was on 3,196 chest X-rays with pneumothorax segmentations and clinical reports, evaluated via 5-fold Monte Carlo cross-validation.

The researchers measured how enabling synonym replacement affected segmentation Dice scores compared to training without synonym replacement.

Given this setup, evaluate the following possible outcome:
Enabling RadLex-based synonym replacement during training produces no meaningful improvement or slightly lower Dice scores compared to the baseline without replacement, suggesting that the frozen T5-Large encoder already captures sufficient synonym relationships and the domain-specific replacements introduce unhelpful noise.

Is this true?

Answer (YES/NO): YES